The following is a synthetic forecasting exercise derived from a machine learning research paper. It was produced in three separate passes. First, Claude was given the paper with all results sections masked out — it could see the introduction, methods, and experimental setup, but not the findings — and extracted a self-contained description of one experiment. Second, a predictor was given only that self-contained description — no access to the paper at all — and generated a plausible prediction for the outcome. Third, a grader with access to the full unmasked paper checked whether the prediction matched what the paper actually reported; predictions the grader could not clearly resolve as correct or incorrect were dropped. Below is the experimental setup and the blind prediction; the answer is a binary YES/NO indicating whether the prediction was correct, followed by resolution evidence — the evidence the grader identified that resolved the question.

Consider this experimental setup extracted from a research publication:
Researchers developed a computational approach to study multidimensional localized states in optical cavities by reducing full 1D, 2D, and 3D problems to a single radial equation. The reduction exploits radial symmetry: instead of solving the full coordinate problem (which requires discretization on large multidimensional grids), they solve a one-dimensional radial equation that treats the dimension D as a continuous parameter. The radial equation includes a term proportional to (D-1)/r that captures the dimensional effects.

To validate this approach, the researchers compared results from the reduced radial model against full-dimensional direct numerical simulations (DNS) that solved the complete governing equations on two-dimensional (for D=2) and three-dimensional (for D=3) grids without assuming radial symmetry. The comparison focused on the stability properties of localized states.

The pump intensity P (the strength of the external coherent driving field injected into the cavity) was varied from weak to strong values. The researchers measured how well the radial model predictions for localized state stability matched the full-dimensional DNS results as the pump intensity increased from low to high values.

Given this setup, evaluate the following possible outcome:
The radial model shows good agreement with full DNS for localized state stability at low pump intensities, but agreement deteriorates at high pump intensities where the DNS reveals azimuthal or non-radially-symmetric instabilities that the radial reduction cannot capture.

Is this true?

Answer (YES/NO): NO